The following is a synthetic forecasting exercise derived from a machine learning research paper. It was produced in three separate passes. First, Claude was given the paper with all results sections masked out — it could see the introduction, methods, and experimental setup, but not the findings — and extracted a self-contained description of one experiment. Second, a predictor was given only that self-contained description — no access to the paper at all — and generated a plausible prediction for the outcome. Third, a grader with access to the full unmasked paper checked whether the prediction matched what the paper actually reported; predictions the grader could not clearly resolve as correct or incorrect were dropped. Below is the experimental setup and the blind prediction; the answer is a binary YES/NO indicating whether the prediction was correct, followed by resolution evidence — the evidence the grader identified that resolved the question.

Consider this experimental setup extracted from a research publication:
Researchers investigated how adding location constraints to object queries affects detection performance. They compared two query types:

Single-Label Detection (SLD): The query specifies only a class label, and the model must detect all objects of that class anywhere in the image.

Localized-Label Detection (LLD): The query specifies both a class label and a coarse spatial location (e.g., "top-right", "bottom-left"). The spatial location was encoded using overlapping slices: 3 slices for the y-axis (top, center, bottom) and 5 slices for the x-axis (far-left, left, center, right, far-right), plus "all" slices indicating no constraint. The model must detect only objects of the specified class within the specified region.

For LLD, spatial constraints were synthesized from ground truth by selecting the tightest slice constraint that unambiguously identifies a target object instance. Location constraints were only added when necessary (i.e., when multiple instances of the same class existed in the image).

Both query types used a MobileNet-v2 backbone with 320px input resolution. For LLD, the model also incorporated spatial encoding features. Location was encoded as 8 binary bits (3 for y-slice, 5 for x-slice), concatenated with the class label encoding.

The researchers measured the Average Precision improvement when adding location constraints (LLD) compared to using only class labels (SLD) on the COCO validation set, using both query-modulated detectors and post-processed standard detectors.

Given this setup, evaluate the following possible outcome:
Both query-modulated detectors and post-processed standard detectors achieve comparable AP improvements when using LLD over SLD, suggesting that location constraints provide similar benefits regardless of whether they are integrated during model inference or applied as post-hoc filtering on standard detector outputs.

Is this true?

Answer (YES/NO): NO